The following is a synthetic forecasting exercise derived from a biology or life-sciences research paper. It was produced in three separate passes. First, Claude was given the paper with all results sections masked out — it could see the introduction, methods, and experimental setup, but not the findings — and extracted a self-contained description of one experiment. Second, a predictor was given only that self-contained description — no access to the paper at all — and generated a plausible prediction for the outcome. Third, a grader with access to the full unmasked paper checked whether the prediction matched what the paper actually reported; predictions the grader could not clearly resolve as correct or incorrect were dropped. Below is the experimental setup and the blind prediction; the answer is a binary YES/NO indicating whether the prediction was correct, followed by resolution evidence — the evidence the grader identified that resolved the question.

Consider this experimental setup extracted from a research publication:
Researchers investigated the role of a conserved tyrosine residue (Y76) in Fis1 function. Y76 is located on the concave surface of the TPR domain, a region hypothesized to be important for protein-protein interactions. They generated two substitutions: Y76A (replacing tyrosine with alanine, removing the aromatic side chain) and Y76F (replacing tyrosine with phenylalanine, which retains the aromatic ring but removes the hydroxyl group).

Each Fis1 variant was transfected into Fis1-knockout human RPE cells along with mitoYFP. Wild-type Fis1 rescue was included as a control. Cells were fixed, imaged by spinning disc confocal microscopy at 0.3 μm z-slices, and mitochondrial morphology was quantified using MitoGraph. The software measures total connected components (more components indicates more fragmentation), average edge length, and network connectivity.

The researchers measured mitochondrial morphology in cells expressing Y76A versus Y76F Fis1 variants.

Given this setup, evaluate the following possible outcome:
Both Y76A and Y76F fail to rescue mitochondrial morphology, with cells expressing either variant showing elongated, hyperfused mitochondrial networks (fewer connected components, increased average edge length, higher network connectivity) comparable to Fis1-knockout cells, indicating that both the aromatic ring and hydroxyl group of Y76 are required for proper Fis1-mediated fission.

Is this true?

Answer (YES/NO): NO